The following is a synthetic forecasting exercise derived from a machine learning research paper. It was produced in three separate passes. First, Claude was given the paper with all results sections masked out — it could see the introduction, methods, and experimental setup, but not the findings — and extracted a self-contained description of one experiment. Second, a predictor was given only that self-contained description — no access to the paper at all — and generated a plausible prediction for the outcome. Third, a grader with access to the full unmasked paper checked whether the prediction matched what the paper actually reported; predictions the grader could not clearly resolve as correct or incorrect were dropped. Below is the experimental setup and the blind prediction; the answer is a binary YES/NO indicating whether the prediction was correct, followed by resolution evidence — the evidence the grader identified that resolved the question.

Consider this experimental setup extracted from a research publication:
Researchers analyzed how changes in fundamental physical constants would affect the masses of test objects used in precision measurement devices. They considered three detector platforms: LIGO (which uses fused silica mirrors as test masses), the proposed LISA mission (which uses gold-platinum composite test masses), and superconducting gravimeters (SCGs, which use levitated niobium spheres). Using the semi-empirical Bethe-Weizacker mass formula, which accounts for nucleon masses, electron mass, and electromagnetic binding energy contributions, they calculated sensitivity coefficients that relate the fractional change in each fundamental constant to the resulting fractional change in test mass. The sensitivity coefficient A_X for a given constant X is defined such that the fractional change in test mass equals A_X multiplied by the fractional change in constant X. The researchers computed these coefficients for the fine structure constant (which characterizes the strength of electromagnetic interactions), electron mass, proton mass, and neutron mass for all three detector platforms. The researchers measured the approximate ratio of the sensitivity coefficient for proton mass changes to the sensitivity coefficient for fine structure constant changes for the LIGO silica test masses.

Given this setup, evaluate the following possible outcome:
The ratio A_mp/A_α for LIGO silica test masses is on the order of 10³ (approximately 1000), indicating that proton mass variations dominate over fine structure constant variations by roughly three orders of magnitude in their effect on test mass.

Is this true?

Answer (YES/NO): YES